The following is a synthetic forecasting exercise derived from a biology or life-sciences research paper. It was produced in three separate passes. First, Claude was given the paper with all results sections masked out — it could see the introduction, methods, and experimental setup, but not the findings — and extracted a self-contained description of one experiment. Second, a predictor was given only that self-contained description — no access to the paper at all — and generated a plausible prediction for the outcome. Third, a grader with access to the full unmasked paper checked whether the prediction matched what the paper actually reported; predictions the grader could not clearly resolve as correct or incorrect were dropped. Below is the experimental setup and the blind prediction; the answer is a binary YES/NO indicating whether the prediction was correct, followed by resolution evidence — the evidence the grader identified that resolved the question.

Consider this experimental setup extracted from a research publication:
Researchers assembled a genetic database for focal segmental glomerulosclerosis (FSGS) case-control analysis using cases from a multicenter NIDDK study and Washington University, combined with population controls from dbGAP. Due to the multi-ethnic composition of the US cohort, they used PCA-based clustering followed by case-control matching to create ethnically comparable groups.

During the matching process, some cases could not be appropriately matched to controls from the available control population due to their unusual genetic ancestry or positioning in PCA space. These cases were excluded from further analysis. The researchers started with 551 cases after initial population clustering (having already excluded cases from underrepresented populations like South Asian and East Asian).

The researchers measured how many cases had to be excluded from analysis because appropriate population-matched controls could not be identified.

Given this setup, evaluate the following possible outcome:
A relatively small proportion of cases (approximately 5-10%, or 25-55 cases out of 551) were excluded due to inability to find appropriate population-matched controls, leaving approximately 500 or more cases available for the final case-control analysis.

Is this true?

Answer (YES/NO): NO